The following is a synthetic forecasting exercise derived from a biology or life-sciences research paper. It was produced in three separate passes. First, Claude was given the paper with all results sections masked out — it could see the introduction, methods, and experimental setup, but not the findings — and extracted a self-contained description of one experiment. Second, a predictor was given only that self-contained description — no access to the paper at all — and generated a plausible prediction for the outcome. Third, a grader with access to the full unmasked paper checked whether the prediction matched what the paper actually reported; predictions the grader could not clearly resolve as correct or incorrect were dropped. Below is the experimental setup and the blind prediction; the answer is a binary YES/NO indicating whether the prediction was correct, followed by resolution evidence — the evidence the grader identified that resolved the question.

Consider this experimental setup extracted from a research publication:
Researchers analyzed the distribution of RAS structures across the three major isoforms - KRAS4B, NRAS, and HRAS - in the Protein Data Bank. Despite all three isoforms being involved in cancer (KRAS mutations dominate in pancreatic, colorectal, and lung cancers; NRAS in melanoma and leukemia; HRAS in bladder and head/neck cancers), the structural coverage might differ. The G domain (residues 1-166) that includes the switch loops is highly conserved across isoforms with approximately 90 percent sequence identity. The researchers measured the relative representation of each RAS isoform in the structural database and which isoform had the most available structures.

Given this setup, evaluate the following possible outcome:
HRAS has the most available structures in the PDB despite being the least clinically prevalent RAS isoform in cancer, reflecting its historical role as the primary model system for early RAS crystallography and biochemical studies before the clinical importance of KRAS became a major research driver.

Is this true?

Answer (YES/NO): NO